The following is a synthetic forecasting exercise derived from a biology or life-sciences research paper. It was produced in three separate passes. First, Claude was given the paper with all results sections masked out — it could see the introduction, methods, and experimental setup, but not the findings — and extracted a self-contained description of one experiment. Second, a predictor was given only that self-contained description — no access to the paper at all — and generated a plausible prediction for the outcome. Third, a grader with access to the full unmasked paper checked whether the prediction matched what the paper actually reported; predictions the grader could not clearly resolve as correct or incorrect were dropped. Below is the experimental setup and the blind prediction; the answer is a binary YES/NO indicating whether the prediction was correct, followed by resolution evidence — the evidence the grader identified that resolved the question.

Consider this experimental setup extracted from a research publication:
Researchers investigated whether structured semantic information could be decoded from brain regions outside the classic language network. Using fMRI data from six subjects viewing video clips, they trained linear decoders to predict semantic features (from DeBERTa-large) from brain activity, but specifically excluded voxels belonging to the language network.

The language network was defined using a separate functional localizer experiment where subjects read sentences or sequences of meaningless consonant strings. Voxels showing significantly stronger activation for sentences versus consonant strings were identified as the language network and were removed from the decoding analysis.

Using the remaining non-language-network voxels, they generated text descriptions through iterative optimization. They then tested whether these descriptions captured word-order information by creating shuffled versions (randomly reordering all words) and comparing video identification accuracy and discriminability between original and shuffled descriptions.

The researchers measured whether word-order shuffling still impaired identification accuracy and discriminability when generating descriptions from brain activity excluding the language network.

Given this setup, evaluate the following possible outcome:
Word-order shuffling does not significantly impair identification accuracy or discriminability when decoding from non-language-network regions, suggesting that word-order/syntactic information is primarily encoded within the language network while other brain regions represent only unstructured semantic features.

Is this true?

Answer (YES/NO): NO